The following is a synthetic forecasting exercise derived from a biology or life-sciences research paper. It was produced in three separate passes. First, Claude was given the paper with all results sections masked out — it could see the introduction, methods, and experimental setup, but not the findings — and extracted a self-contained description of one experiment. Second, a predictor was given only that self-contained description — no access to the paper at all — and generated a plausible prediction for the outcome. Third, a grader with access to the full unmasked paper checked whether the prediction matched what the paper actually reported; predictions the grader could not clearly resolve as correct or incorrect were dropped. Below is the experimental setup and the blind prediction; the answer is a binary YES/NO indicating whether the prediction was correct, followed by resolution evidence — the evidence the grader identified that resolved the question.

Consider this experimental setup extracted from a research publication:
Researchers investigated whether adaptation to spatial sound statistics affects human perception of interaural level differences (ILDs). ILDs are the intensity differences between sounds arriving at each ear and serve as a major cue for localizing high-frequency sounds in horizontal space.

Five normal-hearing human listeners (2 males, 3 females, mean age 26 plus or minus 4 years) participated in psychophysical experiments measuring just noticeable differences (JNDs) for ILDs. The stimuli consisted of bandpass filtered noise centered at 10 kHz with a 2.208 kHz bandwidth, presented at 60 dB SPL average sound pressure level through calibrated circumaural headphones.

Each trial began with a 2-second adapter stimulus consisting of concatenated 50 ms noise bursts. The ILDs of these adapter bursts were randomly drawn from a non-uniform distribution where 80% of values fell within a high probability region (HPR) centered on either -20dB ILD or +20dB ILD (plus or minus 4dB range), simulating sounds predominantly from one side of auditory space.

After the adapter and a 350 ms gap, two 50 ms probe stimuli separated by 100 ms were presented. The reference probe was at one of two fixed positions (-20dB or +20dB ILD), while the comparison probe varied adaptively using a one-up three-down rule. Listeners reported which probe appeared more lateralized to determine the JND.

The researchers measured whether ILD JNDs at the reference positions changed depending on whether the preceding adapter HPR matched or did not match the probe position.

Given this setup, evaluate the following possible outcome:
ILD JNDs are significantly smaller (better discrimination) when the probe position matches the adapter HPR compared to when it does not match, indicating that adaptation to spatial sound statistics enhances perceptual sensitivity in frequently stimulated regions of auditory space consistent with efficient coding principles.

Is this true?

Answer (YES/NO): YES